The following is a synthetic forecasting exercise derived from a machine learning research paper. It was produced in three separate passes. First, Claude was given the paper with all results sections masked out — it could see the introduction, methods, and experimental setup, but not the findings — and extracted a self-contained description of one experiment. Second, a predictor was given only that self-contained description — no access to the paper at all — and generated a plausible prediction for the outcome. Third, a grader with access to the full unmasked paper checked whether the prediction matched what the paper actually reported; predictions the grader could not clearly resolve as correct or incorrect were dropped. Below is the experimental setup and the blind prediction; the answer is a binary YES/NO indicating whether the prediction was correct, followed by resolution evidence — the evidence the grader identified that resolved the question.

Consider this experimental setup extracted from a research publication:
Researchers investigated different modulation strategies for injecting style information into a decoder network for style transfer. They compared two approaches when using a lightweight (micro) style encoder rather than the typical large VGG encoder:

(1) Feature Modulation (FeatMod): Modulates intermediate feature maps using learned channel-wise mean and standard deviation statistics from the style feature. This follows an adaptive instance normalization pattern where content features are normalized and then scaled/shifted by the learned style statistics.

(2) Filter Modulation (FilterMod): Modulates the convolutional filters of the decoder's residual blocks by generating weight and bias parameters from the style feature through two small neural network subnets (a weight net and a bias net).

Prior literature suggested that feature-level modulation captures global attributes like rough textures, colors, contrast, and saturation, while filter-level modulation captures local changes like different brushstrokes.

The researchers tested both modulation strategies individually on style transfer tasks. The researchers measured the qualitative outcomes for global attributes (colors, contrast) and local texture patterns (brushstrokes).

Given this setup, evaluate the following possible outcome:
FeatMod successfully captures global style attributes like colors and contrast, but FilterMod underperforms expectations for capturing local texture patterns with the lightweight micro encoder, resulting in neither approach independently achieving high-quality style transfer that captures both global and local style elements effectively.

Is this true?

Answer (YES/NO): NO